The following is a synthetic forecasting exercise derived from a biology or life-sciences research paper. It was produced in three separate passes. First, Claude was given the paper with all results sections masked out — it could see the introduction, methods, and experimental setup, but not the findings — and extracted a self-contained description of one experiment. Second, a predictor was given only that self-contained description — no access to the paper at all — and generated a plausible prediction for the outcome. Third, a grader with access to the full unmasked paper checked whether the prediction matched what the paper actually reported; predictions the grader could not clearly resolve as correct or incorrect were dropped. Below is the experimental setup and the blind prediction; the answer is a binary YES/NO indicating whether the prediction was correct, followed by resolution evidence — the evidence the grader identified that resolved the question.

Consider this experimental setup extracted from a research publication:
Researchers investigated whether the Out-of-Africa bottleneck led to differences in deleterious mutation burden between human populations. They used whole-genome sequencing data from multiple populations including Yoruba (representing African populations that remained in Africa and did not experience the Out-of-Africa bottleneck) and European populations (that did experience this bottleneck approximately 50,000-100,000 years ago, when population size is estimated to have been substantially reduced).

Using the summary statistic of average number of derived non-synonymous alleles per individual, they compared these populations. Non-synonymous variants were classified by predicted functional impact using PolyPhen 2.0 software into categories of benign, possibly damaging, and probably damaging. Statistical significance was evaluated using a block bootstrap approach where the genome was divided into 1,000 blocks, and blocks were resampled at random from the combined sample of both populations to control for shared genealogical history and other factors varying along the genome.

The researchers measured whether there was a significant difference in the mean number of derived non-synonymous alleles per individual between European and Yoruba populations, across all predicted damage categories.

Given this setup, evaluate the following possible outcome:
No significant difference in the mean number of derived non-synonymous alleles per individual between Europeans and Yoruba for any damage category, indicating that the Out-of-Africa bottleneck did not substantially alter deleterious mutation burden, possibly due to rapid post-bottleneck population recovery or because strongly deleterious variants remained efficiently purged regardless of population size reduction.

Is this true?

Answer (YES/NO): YES